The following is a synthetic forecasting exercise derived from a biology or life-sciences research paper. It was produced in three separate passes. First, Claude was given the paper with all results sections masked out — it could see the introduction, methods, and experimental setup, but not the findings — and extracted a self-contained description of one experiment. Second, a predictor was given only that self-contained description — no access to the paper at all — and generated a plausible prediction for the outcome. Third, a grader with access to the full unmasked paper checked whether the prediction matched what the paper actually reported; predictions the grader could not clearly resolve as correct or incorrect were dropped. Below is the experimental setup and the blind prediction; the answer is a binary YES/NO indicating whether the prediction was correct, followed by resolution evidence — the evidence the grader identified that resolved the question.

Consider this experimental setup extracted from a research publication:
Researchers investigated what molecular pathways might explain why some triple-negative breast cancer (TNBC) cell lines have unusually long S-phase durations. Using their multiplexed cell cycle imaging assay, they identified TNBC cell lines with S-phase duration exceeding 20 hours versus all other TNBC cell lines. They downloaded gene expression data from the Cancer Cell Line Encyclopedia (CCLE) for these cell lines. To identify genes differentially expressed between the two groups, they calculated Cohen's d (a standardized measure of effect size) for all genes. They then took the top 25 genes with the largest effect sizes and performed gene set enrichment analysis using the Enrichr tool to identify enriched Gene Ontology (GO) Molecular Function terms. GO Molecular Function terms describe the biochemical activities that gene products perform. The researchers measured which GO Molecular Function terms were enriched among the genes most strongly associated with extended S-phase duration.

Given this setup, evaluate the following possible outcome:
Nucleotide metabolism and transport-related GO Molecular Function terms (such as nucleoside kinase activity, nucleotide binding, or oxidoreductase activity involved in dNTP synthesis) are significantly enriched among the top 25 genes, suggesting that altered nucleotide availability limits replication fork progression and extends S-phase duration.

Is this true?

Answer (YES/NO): NO